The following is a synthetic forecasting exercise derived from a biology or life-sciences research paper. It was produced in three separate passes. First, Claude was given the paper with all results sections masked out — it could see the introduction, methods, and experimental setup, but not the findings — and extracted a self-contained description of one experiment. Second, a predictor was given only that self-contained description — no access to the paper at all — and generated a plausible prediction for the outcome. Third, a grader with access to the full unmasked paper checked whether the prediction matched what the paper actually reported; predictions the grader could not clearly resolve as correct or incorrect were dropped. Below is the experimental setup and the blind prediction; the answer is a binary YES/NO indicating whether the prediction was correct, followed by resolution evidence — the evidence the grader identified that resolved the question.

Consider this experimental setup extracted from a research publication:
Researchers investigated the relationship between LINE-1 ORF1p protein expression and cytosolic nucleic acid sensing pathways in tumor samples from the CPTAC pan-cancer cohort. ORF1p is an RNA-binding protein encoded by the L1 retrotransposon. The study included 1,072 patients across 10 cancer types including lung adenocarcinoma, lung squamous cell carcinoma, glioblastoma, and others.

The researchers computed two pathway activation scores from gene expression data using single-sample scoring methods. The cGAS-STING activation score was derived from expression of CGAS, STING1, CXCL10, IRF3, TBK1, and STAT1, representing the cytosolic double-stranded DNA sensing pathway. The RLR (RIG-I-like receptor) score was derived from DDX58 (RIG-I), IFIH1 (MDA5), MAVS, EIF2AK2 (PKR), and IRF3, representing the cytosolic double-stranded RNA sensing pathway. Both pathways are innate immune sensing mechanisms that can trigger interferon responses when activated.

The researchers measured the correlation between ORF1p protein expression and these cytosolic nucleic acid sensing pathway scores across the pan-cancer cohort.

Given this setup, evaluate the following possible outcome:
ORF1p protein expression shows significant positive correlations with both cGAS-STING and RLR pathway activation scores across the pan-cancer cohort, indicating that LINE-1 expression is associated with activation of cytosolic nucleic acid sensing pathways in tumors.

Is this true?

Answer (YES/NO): NO